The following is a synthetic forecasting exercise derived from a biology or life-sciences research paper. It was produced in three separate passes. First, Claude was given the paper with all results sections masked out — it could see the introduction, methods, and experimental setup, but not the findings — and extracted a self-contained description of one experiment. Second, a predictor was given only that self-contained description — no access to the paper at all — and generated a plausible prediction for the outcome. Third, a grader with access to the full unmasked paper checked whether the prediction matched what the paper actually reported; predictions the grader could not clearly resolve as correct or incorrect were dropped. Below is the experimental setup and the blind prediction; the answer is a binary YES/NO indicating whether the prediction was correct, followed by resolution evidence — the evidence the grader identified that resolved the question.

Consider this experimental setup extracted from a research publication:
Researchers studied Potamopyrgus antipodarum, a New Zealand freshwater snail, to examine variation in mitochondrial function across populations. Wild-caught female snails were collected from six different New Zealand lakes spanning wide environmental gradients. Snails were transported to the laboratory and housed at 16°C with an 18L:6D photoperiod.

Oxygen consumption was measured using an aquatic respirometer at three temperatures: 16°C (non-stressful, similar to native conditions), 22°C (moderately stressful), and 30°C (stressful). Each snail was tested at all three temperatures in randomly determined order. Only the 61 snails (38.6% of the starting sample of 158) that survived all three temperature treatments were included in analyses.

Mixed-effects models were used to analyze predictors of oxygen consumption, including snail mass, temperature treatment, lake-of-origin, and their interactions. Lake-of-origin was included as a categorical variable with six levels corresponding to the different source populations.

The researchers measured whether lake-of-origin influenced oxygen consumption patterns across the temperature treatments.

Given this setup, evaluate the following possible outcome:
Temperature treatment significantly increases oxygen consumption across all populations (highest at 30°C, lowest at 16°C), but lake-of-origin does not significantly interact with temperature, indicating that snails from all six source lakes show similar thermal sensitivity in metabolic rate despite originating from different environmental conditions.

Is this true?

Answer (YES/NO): YES